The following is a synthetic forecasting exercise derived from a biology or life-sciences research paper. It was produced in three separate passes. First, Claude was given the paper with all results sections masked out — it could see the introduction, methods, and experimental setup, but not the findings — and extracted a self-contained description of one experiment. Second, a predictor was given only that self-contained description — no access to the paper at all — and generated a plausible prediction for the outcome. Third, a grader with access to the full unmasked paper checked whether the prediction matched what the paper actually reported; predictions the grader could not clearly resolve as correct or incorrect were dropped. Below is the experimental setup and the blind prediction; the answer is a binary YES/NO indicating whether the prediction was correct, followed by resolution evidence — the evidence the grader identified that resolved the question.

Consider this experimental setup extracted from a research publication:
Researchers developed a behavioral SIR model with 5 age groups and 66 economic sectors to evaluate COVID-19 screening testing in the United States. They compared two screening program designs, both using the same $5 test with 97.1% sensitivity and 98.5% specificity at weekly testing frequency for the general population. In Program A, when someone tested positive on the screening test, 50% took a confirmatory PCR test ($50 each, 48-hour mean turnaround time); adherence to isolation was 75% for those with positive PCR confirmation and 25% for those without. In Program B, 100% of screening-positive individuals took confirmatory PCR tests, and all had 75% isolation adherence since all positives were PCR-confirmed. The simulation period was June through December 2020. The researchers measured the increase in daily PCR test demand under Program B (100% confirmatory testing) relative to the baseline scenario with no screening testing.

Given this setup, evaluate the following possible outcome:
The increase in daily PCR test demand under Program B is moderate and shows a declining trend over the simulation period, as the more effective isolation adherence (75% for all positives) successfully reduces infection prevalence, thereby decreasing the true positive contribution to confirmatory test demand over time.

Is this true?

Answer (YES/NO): NO